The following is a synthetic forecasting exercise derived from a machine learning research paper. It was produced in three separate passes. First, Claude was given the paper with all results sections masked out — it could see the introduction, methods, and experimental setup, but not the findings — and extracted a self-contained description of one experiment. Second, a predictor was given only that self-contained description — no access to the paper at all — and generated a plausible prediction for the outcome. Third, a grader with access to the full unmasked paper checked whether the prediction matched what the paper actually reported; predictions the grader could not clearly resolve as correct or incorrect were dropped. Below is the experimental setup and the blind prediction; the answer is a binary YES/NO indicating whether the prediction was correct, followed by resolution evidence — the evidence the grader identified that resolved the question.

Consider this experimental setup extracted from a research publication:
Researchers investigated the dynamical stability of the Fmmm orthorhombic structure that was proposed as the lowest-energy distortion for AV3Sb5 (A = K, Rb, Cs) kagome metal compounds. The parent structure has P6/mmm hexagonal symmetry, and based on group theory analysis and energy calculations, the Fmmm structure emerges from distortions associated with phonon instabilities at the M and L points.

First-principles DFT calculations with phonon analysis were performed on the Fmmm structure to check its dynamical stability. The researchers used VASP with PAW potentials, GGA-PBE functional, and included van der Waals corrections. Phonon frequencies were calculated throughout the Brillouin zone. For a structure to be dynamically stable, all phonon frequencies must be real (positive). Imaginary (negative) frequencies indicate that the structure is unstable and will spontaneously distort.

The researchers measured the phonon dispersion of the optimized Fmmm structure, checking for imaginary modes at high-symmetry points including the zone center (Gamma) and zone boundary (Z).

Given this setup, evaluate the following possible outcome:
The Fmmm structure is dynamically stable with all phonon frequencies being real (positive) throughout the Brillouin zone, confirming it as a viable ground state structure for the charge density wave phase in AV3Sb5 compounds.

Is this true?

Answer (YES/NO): NO